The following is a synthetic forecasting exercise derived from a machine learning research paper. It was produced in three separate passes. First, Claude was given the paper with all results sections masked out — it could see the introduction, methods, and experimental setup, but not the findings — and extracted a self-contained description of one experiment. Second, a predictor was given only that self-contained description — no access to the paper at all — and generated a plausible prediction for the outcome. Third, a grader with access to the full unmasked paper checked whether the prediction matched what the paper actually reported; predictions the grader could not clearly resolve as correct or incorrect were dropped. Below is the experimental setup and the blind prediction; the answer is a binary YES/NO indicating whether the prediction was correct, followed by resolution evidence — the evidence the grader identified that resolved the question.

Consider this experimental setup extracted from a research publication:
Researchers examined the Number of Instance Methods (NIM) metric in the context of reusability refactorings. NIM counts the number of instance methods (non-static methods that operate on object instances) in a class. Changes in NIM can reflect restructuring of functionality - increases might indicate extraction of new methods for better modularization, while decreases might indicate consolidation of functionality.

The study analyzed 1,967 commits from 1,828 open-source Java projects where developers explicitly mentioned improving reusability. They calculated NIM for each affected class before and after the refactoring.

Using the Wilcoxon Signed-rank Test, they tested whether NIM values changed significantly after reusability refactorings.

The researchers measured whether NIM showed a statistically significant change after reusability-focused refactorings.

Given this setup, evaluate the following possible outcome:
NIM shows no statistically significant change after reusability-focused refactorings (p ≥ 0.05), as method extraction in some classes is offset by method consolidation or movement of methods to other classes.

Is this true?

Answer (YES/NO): YES